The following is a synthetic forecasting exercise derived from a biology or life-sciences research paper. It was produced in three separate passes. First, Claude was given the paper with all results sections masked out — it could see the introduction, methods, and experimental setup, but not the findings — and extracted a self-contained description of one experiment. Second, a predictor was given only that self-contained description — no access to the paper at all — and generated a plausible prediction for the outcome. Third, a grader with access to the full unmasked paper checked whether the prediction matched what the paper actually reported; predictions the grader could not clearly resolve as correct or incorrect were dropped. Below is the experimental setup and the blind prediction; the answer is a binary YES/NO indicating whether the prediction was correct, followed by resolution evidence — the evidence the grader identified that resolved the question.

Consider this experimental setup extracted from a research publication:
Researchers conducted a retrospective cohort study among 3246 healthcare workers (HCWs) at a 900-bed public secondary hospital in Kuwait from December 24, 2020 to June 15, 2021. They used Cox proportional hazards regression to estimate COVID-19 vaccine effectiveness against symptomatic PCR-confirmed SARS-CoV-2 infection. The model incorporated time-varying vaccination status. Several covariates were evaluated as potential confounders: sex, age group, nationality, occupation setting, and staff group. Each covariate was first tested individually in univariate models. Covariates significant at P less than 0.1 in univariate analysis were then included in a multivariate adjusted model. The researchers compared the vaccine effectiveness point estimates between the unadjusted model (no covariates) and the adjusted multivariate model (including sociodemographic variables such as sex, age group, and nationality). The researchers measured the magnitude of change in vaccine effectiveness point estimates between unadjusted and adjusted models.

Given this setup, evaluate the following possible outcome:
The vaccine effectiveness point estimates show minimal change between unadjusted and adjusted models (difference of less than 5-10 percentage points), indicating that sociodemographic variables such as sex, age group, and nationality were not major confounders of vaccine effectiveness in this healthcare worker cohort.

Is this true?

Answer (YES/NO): YES